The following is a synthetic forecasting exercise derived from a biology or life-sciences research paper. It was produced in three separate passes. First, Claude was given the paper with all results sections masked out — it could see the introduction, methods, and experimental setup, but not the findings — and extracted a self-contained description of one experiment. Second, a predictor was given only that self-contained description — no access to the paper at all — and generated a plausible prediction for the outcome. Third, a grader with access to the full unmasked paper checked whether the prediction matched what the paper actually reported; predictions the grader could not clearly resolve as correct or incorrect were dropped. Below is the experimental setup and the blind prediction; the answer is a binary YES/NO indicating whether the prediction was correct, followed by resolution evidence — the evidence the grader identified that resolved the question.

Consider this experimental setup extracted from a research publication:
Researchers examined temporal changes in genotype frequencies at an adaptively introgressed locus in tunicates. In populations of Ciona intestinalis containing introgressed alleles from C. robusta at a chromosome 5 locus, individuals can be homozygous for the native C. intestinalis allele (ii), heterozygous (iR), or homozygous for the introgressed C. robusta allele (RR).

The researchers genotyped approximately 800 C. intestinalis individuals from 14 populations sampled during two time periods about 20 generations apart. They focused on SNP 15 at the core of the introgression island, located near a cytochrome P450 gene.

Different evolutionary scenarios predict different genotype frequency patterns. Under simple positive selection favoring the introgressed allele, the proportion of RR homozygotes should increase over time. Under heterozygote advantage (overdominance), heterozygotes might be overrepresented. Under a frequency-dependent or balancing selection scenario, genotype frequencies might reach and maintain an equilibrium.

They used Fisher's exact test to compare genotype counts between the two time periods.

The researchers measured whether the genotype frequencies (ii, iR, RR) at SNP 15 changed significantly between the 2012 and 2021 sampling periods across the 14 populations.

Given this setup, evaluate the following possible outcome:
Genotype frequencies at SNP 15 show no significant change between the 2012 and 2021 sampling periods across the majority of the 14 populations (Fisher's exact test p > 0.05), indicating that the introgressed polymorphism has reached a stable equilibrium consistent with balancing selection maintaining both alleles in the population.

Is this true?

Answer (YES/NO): YES